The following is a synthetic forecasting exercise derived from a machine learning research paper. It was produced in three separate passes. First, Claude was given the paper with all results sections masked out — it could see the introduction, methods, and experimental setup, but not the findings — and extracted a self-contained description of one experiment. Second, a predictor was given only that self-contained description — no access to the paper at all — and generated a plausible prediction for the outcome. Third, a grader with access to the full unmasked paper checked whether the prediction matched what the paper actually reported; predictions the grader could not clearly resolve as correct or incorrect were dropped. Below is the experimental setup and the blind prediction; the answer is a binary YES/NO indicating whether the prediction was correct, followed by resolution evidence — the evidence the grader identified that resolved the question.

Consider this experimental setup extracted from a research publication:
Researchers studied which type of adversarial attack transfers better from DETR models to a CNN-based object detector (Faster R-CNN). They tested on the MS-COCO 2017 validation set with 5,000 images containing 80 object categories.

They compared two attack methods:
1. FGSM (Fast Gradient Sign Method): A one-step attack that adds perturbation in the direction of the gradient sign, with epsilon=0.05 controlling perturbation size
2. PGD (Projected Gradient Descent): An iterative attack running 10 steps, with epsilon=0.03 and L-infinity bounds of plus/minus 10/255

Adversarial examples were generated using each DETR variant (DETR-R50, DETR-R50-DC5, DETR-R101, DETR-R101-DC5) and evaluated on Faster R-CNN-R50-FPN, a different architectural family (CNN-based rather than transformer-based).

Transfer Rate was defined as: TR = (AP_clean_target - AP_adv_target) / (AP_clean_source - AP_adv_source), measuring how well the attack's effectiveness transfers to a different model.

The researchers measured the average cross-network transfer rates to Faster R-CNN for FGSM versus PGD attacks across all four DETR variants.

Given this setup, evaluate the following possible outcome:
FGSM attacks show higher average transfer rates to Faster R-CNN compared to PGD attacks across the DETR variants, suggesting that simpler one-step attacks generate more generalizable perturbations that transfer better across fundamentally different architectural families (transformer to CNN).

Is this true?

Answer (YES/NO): YES